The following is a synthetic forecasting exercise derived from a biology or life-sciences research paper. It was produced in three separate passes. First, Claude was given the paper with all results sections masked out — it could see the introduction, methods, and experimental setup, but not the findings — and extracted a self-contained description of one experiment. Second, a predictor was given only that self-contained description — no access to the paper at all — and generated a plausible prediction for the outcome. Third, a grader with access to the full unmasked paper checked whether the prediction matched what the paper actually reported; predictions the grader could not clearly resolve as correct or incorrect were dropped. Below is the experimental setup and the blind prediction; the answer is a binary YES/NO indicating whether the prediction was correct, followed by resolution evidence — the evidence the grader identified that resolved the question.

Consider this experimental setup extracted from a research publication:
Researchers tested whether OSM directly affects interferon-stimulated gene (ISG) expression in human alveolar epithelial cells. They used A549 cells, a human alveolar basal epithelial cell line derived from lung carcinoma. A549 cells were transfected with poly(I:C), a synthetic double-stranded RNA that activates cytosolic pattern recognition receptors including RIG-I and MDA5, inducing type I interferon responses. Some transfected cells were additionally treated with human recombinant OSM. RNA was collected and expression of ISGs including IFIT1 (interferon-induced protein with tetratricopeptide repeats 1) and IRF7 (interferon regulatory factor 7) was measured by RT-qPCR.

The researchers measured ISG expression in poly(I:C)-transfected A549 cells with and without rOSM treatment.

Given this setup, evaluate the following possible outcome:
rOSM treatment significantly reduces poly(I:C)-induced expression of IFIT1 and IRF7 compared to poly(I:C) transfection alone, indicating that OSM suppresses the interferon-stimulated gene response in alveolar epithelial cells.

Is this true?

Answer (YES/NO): YES